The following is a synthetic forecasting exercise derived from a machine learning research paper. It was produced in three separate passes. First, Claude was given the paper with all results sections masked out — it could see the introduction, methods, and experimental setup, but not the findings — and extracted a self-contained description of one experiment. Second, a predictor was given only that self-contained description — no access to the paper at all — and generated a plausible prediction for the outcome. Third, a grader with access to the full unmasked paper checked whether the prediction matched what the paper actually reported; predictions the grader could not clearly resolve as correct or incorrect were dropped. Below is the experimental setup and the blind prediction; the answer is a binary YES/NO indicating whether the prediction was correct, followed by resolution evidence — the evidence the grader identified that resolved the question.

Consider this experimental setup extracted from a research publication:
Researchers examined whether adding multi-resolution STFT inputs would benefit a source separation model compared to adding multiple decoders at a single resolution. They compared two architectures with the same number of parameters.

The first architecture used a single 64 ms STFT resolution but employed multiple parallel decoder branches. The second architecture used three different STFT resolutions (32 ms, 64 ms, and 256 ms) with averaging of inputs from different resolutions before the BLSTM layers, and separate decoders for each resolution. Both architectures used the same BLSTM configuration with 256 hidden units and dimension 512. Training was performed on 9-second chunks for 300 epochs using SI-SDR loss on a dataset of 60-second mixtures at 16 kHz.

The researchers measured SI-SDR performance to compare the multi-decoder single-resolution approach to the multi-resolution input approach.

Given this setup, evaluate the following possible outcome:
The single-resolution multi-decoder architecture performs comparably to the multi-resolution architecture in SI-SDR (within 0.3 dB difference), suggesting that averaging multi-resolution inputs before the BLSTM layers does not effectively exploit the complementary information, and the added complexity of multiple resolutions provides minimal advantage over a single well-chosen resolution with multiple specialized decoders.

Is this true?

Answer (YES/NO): NO